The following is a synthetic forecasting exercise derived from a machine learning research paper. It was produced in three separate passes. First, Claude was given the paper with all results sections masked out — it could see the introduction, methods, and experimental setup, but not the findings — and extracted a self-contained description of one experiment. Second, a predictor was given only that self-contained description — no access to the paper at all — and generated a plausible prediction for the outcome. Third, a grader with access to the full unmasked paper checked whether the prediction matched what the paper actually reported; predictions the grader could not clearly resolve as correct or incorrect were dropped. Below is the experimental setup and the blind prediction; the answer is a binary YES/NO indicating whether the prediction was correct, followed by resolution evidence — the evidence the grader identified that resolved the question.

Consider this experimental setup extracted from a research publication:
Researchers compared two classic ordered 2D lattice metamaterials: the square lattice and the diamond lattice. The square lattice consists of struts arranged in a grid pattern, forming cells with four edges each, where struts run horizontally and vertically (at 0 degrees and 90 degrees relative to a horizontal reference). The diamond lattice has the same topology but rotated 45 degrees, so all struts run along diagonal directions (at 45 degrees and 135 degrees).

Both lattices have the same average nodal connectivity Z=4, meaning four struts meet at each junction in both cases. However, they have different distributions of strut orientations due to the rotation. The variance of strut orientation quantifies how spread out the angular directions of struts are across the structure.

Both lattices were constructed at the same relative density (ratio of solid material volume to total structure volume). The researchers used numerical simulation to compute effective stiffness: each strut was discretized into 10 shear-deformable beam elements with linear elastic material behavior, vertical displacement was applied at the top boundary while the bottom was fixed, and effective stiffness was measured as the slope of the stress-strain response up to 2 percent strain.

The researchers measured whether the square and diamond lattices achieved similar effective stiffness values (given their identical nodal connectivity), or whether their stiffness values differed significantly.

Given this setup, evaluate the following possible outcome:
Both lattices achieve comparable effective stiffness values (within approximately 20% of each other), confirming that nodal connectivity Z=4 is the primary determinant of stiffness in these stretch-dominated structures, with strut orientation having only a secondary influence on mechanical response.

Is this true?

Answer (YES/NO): NO